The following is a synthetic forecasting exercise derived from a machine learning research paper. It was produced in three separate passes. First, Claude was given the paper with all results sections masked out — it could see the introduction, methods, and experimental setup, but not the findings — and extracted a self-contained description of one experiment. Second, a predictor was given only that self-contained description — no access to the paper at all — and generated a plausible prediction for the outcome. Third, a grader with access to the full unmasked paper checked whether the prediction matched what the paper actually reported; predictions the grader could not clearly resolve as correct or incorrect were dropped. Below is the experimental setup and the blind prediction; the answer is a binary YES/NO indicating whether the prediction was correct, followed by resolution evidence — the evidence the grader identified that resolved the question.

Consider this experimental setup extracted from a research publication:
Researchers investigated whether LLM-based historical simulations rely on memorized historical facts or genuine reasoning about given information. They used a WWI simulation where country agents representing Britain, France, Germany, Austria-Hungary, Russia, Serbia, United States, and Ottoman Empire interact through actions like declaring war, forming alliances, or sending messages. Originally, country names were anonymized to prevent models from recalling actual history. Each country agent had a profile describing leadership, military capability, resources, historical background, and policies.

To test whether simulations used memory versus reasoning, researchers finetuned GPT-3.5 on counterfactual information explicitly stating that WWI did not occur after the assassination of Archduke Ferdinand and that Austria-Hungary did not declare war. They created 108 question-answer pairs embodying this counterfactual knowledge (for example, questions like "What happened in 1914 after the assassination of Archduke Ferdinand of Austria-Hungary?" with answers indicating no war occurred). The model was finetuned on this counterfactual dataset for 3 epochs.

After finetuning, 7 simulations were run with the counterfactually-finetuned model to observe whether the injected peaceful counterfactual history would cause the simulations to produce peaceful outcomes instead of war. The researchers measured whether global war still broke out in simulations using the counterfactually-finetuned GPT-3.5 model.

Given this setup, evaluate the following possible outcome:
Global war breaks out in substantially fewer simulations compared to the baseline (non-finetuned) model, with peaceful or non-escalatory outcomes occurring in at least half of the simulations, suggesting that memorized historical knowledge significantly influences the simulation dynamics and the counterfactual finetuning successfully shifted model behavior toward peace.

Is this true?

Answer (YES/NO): NO